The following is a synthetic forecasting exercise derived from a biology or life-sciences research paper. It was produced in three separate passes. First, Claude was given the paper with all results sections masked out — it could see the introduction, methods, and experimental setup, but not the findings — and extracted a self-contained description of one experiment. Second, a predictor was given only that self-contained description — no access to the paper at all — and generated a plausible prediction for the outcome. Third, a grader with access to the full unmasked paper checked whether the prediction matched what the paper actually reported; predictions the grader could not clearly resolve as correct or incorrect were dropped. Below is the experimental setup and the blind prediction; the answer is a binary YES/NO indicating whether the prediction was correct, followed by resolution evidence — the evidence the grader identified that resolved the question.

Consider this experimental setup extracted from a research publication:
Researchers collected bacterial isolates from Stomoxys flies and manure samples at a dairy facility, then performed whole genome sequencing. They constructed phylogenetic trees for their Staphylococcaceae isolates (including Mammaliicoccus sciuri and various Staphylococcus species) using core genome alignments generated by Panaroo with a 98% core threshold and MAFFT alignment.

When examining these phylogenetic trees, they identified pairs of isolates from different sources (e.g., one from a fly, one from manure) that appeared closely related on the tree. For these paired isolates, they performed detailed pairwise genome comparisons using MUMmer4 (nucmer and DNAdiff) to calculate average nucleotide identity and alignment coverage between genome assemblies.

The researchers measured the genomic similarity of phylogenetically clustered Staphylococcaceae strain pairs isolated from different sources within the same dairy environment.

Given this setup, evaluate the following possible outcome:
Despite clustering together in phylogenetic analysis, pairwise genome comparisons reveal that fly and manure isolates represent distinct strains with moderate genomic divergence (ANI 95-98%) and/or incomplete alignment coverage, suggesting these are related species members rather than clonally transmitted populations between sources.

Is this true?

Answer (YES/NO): NO